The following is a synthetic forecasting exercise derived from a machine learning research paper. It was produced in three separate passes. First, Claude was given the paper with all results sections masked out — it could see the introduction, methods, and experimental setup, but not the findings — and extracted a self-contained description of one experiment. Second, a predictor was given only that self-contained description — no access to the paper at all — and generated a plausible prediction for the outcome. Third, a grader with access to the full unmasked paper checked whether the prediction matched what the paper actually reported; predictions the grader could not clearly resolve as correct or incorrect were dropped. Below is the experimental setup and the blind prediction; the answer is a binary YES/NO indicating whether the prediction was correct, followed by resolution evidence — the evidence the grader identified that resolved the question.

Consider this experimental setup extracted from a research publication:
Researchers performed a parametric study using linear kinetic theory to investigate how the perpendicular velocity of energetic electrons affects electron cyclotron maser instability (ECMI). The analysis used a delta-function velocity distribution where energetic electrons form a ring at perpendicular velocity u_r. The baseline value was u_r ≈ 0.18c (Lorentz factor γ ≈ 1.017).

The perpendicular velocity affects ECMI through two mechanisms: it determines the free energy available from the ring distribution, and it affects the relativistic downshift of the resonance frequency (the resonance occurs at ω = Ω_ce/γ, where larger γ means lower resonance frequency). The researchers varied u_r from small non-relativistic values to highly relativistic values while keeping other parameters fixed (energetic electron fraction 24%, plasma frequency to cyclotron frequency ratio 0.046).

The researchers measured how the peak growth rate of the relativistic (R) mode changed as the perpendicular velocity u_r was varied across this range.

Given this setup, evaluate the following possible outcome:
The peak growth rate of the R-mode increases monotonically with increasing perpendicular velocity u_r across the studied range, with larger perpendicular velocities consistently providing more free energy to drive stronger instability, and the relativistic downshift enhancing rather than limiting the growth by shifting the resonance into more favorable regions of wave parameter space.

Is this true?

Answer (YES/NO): YES